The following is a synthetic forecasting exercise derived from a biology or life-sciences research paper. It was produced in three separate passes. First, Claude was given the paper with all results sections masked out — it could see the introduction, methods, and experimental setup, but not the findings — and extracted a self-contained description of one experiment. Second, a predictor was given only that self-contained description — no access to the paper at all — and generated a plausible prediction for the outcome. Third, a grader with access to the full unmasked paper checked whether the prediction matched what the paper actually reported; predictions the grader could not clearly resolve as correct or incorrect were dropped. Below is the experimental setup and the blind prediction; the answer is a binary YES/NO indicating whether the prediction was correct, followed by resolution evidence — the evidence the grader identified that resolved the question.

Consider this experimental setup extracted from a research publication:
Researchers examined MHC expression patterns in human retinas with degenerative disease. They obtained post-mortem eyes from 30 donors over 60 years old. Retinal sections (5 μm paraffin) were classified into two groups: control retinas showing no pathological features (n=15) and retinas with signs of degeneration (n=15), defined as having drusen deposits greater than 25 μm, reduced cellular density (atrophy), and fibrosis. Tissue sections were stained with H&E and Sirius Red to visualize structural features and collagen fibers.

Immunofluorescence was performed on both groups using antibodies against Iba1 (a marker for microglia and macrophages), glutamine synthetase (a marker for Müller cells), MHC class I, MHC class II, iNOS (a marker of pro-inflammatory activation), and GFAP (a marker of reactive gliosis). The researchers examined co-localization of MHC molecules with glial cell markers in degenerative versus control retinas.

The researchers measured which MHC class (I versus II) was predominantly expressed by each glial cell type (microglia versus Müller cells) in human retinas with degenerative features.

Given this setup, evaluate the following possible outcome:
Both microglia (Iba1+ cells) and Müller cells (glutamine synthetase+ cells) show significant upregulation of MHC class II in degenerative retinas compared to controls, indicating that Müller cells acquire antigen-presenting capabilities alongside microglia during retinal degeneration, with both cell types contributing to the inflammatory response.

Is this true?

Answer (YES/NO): NO